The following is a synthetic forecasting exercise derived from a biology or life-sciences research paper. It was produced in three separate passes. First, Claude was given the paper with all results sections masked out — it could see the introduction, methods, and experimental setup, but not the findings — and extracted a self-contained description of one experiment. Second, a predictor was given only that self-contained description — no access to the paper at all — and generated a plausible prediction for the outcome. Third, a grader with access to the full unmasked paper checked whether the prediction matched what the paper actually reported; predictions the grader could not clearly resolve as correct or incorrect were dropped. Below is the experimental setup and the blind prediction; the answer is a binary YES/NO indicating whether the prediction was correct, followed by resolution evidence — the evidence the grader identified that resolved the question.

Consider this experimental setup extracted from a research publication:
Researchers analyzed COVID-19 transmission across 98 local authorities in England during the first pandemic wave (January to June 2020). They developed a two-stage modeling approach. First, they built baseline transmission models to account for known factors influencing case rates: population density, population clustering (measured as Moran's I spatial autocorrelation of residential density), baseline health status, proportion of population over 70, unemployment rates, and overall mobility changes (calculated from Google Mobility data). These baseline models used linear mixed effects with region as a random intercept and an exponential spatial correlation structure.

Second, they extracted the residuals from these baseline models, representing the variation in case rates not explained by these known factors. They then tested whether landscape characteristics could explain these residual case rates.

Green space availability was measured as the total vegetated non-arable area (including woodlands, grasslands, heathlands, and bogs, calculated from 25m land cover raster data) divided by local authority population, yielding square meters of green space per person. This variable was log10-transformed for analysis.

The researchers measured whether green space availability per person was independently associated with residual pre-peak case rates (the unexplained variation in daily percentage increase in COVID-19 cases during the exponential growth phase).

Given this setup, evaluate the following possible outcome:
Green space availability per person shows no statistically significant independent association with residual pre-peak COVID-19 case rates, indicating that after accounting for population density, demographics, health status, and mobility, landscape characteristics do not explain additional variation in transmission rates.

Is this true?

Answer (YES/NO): YES